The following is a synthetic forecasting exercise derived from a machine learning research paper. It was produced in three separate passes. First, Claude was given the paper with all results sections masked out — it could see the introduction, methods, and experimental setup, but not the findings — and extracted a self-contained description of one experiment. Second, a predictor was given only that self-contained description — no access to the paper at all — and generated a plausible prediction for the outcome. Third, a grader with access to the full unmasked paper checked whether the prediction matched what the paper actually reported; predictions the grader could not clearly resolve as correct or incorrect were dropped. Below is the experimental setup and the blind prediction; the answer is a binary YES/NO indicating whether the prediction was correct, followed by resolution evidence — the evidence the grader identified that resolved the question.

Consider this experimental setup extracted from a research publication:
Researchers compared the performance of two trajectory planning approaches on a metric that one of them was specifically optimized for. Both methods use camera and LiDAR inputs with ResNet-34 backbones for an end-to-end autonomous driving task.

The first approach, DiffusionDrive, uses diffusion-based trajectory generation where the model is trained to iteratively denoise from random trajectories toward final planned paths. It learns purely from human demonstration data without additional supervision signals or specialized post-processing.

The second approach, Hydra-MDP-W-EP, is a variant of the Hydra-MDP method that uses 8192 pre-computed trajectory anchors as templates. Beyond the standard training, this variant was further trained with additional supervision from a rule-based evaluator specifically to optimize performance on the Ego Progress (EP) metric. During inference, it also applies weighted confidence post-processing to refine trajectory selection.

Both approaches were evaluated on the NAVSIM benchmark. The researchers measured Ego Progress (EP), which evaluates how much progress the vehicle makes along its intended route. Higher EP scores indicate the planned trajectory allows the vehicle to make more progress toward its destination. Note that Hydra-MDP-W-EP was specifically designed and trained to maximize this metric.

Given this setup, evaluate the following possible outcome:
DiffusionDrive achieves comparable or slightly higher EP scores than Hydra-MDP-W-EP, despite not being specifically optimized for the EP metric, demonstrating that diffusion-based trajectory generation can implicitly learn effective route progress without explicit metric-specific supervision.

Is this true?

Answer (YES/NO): NO